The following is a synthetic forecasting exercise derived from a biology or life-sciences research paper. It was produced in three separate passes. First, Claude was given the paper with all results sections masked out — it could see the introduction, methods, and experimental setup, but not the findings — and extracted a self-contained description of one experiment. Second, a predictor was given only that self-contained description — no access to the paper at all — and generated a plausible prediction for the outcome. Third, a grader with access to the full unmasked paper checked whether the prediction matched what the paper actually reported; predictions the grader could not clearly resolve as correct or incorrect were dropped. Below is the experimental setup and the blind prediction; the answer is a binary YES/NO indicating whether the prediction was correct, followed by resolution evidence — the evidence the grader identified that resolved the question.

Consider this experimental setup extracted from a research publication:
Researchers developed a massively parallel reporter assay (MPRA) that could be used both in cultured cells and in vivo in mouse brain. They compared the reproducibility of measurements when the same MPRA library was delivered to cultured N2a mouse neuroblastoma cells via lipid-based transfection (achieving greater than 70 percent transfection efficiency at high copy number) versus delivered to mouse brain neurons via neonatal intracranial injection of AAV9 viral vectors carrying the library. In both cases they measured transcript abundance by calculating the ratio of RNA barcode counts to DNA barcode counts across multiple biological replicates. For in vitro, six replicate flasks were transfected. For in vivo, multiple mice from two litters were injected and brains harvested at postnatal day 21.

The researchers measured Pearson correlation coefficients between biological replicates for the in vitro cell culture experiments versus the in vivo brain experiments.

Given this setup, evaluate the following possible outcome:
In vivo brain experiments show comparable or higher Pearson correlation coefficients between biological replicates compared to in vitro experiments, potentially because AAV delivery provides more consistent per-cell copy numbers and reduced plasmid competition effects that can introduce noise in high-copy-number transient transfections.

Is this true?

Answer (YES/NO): NO